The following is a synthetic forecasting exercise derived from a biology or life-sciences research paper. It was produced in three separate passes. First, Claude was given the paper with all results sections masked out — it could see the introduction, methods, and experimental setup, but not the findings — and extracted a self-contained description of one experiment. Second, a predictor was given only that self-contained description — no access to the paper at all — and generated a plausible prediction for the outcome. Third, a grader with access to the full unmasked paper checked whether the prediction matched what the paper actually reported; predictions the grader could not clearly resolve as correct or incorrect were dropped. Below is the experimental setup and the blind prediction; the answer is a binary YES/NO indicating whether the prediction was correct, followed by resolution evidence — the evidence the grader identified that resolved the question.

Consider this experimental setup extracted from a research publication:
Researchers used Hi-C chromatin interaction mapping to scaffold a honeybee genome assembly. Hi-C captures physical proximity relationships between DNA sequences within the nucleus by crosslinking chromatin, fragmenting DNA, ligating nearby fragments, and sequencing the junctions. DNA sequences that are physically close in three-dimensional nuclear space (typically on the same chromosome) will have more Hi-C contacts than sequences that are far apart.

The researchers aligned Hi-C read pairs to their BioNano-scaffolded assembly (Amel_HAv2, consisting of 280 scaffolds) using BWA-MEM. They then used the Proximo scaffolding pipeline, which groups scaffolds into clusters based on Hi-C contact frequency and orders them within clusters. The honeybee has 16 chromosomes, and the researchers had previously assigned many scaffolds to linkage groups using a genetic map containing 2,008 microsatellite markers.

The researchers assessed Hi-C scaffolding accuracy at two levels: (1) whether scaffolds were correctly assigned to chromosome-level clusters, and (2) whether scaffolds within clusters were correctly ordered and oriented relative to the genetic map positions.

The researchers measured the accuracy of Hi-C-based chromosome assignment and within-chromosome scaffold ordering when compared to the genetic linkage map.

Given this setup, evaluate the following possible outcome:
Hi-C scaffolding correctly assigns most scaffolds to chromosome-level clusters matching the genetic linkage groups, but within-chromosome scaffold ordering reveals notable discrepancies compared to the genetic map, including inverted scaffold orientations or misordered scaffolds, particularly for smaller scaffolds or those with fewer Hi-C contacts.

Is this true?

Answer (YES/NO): YES